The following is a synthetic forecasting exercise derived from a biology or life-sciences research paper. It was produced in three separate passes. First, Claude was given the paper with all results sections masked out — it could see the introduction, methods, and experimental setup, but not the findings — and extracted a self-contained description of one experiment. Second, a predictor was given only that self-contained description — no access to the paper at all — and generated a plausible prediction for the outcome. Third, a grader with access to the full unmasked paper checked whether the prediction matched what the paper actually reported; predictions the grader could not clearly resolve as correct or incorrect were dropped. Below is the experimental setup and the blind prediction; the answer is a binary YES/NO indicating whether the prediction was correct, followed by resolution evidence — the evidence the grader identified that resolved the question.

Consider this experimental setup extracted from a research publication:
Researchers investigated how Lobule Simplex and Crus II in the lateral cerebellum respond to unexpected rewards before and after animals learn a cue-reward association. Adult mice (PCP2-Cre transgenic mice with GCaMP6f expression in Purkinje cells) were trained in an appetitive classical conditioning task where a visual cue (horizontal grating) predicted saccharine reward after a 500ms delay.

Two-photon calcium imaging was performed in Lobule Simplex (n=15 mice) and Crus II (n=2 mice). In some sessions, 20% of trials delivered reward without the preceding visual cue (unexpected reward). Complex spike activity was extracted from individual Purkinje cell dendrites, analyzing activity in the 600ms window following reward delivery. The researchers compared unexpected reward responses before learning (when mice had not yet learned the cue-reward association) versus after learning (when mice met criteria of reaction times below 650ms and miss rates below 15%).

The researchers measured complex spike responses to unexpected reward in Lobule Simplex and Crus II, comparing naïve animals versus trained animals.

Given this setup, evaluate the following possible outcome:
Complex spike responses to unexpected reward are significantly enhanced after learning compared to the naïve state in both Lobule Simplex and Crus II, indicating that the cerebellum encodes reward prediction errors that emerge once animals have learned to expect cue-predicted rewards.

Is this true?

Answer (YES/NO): NO